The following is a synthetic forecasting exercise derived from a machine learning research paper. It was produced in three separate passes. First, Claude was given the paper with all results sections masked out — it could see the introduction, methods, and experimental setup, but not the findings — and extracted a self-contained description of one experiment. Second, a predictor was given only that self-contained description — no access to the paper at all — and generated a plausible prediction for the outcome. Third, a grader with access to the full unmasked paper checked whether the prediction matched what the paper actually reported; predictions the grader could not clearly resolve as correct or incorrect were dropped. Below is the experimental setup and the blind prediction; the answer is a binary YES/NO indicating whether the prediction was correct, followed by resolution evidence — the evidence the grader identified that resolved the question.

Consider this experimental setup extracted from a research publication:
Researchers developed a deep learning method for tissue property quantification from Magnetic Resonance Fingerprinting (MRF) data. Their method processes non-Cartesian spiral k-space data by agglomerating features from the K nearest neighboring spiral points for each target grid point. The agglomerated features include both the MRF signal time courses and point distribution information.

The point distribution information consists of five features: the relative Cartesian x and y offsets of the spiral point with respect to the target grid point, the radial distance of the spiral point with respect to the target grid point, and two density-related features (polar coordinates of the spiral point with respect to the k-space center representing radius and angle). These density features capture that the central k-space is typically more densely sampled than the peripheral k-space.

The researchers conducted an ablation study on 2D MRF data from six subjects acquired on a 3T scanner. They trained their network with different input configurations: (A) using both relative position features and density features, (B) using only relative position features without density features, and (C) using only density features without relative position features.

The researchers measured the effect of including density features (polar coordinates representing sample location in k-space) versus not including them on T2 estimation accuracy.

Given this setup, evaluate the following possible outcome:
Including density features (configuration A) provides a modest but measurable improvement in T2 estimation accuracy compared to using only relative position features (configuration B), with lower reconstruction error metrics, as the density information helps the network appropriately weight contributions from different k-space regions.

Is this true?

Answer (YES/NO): YES